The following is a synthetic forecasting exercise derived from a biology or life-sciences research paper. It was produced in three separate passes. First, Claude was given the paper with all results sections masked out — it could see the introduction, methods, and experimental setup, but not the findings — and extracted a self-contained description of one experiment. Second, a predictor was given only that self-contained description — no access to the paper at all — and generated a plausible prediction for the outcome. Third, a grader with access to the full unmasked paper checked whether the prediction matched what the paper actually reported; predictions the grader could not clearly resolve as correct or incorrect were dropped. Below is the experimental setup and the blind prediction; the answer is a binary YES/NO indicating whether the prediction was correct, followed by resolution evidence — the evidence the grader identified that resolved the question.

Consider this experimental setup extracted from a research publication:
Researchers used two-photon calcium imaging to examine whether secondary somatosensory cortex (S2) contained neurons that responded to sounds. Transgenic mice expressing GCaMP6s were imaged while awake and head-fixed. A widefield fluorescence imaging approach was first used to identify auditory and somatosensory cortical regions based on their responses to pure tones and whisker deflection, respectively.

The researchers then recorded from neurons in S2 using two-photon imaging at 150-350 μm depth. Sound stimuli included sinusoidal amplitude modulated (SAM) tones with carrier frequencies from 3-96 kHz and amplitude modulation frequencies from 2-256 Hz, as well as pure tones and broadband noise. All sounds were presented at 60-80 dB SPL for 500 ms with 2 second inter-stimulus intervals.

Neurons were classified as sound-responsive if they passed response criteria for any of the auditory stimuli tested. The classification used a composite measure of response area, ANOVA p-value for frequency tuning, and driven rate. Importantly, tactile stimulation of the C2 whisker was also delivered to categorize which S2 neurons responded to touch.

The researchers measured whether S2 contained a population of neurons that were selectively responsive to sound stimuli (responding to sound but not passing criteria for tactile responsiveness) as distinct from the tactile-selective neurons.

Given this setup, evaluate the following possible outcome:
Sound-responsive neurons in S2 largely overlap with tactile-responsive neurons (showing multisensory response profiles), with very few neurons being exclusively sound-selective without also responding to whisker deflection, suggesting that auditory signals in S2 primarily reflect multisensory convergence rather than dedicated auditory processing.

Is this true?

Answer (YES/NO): NO